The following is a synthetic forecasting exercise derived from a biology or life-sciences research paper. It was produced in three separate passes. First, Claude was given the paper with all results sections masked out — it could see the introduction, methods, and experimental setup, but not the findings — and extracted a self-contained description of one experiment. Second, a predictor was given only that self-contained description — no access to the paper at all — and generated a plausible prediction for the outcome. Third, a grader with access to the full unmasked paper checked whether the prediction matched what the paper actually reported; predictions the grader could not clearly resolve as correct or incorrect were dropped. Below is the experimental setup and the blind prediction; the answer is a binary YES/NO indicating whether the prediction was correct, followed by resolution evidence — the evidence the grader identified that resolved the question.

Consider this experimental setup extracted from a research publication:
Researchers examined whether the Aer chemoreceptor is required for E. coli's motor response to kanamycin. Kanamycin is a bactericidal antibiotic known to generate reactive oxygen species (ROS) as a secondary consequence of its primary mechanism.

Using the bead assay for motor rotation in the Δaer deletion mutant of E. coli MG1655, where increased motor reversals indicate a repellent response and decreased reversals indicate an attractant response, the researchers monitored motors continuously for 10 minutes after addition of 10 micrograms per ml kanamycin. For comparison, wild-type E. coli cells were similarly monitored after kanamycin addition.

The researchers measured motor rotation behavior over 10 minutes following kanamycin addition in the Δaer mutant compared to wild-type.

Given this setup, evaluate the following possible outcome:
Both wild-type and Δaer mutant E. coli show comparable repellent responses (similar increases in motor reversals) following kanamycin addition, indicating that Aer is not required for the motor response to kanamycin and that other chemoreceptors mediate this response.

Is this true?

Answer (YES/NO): NO